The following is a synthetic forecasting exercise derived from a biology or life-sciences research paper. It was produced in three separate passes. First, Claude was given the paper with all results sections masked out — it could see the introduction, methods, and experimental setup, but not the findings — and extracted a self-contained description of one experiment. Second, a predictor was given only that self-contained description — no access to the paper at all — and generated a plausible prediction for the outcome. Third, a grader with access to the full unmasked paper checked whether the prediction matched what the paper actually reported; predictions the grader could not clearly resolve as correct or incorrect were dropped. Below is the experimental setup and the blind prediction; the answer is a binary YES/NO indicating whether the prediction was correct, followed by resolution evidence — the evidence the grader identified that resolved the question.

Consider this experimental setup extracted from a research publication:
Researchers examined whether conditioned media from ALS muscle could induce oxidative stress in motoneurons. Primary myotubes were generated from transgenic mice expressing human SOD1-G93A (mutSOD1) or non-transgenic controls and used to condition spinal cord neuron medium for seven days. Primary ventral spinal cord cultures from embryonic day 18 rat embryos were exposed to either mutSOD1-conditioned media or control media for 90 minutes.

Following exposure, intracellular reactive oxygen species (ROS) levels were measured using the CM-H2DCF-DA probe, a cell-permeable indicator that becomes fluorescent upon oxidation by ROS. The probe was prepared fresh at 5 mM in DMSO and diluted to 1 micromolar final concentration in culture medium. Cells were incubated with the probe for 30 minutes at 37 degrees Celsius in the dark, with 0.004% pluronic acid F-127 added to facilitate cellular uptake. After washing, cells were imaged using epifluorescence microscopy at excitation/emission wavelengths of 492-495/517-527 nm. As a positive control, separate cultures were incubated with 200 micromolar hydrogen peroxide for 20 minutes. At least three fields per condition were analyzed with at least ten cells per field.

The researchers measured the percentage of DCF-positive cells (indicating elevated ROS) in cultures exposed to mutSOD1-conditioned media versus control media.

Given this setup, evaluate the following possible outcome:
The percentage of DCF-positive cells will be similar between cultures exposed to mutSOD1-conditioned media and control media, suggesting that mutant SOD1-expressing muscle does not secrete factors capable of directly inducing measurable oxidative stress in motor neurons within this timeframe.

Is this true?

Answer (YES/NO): NO